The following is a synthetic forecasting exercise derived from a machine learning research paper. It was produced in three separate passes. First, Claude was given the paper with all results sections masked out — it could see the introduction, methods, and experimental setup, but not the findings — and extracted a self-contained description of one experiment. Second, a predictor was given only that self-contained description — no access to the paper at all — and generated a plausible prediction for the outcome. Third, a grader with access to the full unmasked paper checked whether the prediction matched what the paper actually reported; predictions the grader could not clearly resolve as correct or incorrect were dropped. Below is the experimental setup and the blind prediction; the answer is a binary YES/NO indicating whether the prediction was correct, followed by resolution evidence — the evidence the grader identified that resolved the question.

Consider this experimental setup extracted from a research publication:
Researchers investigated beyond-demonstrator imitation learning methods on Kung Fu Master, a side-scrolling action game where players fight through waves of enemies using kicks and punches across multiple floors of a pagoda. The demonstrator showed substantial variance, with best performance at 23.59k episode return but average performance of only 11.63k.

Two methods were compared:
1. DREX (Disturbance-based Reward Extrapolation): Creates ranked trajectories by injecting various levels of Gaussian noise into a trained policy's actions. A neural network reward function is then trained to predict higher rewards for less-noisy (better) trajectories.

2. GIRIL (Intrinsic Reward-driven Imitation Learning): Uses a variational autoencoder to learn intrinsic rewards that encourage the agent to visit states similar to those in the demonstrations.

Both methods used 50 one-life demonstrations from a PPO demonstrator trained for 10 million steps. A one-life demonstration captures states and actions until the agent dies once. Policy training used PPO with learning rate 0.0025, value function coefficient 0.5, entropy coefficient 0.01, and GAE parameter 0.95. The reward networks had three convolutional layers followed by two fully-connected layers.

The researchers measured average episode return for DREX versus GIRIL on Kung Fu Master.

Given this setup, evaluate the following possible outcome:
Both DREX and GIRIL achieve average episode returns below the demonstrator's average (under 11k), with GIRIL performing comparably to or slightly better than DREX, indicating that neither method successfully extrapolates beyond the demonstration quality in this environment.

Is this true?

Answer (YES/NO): NO